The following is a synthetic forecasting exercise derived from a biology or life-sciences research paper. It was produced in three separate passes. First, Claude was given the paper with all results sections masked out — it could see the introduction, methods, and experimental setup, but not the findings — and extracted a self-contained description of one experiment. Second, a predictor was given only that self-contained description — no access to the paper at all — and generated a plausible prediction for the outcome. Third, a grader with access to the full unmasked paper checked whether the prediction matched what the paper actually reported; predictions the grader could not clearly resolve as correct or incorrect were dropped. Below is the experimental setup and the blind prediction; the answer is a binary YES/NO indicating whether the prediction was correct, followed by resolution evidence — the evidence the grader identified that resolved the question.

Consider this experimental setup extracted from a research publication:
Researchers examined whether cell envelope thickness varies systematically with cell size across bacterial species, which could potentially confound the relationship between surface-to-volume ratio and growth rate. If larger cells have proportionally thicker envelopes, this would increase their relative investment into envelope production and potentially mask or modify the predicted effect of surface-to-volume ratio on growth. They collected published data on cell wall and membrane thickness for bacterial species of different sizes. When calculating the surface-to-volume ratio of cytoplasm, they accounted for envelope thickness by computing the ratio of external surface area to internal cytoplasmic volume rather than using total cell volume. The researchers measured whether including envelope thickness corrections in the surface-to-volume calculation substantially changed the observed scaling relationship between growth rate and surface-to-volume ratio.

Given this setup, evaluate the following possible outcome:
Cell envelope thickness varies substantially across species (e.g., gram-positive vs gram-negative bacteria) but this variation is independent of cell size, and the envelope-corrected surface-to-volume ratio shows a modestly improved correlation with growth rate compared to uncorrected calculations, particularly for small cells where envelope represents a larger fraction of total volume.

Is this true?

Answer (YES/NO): NO